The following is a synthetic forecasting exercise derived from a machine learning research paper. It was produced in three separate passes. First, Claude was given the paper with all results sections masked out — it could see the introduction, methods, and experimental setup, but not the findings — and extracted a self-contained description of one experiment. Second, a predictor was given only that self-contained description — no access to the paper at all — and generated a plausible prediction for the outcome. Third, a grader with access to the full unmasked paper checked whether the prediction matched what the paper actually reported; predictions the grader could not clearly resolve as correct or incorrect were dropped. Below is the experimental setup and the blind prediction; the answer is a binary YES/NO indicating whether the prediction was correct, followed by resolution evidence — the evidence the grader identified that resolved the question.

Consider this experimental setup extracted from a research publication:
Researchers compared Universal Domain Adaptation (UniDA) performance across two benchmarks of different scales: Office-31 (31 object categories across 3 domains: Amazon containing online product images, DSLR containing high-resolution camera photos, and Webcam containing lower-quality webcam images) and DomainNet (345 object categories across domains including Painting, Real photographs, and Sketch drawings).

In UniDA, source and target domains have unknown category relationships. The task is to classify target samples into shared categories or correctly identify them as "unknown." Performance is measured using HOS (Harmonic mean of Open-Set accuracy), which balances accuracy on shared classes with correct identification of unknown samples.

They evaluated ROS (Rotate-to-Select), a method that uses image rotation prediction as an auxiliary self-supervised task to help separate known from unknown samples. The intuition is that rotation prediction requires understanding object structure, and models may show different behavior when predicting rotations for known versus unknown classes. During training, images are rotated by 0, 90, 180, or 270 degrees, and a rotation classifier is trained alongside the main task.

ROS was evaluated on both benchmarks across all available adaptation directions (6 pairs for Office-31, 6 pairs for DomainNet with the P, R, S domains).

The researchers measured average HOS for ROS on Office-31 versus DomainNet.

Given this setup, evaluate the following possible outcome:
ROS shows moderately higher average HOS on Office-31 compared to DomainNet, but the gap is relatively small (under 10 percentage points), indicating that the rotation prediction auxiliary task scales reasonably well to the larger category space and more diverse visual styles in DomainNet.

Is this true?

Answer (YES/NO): NO